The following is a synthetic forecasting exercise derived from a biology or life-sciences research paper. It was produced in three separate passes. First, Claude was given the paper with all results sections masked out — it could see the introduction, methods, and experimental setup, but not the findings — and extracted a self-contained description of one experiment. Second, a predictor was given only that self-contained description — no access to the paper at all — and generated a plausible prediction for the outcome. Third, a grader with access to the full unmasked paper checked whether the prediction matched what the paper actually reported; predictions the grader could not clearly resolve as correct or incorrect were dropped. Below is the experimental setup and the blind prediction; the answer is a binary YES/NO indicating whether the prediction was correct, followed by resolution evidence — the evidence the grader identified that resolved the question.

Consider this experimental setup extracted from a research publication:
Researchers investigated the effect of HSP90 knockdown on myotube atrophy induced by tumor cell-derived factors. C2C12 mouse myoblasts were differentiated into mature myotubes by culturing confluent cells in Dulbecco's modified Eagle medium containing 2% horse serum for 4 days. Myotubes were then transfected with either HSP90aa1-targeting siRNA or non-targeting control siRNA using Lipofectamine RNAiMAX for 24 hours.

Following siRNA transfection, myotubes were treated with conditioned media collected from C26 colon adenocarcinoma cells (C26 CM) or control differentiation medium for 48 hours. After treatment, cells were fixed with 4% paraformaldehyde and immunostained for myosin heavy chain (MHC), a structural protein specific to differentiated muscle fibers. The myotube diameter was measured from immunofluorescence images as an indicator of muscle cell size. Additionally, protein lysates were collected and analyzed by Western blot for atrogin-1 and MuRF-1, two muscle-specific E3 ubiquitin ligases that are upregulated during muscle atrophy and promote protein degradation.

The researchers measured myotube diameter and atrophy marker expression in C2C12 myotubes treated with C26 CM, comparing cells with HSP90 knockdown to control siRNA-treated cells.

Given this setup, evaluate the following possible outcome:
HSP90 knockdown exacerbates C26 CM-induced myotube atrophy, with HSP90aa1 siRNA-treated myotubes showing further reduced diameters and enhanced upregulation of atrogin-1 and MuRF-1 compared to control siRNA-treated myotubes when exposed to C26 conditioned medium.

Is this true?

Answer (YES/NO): NO